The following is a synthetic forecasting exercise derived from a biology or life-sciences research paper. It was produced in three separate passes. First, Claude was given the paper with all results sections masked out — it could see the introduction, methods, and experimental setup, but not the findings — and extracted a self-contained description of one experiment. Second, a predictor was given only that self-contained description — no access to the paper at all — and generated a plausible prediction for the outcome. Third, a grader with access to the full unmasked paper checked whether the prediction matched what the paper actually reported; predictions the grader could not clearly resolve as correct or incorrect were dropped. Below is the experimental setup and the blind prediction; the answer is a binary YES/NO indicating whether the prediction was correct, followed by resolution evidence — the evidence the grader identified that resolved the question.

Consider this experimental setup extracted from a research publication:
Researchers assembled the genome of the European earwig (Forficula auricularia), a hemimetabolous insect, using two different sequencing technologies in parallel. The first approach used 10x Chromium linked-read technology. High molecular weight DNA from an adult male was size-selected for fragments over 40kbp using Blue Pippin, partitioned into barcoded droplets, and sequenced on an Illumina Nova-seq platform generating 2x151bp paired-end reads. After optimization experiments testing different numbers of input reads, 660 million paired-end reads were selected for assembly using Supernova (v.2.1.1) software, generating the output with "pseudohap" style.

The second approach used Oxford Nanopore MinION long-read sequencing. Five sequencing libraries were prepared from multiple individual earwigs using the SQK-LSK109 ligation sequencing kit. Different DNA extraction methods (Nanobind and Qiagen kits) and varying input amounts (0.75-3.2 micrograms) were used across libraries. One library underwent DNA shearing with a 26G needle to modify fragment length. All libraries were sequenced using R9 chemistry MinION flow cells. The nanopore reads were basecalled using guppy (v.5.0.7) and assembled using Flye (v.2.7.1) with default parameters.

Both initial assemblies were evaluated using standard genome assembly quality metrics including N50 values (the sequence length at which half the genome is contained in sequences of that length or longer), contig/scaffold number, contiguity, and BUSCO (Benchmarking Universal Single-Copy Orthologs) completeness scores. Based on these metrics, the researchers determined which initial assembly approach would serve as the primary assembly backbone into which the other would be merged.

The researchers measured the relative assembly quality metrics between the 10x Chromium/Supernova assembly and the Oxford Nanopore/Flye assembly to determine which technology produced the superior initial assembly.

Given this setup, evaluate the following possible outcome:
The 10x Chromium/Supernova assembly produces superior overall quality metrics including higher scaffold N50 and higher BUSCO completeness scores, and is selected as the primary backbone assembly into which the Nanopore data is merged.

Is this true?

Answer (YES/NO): NO